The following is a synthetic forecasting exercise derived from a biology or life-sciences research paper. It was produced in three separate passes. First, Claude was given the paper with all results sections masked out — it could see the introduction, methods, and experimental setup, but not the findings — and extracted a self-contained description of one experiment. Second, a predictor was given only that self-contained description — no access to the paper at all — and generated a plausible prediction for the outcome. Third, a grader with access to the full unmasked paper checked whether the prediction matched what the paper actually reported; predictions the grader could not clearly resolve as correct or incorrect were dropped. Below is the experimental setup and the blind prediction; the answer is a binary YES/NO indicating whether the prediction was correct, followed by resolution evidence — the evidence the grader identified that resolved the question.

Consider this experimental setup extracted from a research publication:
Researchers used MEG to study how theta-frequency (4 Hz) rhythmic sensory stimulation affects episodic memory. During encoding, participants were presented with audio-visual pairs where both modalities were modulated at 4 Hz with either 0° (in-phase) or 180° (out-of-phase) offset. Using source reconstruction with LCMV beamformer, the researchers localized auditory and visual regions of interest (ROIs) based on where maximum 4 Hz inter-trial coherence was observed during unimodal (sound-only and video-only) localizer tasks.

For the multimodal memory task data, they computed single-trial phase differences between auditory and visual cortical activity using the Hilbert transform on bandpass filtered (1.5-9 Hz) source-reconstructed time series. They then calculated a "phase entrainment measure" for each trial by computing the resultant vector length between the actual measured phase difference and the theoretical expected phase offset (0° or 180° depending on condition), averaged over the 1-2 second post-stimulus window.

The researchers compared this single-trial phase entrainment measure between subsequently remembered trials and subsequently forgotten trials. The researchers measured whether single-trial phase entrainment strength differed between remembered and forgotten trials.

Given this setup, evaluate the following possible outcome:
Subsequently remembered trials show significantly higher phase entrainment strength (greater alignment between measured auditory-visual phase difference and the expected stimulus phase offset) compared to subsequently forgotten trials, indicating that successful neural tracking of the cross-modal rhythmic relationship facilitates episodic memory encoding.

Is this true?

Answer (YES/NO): NO